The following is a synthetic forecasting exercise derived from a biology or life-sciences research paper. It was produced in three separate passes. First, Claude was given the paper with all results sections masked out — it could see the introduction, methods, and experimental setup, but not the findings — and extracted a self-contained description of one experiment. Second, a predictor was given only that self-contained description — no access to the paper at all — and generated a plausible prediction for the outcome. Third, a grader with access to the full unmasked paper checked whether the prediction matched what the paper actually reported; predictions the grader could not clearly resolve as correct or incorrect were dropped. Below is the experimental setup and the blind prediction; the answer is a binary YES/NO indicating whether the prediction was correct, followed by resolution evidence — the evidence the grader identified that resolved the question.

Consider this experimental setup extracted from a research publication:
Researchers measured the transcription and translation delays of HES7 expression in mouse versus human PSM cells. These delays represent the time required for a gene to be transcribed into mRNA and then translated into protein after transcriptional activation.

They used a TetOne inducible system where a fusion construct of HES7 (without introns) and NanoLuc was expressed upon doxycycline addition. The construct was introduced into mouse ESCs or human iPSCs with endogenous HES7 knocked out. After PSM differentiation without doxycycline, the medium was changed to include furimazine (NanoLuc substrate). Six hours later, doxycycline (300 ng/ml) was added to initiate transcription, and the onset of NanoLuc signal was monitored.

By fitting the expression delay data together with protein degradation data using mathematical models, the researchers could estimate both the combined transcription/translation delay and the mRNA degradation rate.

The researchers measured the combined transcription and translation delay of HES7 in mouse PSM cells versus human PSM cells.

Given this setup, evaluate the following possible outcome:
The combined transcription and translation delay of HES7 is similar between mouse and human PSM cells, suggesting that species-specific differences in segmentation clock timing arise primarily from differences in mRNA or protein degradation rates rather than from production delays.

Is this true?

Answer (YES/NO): NO